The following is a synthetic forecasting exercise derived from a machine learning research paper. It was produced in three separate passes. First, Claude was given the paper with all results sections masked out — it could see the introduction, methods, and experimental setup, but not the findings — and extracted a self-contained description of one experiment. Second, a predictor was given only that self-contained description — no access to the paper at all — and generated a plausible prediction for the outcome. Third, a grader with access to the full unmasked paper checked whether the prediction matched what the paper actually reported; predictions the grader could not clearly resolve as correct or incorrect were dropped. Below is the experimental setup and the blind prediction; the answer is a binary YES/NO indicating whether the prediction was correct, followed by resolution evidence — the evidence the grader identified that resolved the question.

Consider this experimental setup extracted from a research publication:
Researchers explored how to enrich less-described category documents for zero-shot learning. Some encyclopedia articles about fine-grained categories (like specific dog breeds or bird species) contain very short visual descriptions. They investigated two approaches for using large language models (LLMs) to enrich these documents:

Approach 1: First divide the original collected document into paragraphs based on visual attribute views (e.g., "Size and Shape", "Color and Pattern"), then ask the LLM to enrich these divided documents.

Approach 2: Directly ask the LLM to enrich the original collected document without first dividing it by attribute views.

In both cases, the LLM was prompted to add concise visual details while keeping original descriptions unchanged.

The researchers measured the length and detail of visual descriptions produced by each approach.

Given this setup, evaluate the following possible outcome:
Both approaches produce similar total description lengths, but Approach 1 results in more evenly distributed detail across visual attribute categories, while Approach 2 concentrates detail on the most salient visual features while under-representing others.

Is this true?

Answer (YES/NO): NO